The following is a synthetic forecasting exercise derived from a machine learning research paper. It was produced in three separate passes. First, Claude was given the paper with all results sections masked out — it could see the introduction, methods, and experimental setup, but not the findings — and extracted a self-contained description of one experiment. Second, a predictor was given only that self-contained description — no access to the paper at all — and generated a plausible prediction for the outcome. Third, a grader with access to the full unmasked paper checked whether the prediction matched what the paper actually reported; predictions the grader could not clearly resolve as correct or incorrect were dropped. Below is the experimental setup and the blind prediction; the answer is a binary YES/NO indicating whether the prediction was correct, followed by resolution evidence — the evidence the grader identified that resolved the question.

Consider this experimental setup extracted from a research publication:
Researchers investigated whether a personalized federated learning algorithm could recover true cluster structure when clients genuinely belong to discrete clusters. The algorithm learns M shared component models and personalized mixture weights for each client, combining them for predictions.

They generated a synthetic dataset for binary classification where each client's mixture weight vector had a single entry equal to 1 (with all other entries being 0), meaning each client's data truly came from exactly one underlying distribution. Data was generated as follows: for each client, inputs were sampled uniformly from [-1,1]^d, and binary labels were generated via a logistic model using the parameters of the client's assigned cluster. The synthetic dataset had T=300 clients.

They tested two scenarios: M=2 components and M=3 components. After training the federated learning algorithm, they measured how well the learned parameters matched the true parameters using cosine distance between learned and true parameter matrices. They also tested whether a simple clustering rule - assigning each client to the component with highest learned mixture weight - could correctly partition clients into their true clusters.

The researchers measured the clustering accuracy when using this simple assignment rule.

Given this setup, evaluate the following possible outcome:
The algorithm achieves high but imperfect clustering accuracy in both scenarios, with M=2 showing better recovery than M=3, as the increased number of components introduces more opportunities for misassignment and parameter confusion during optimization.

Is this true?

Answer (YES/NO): NO